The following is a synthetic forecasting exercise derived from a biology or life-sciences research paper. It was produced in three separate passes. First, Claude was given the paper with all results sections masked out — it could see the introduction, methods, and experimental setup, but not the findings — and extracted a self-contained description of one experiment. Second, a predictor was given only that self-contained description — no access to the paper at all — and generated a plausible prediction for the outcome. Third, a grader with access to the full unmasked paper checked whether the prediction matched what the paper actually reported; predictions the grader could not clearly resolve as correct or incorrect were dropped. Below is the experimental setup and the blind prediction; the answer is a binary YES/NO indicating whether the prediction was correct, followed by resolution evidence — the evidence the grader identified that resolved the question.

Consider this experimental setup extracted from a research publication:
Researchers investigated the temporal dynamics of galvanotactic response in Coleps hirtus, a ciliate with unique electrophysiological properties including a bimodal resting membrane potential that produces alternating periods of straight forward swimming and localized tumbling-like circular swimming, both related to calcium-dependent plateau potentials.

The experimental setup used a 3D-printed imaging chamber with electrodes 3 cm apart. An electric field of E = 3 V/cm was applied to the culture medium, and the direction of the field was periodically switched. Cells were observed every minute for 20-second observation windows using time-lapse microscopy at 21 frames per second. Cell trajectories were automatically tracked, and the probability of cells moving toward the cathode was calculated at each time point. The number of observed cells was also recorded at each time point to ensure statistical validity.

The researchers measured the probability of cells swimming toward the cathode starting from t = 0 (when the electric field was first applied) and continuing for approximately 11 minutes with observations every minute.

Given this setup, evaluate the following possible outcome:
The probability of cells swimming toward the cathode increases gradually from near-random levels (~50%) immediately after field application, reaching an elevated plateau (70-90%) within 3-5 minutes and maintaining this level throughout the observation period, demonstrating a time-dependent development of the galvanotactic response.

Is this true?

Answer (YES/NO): NO